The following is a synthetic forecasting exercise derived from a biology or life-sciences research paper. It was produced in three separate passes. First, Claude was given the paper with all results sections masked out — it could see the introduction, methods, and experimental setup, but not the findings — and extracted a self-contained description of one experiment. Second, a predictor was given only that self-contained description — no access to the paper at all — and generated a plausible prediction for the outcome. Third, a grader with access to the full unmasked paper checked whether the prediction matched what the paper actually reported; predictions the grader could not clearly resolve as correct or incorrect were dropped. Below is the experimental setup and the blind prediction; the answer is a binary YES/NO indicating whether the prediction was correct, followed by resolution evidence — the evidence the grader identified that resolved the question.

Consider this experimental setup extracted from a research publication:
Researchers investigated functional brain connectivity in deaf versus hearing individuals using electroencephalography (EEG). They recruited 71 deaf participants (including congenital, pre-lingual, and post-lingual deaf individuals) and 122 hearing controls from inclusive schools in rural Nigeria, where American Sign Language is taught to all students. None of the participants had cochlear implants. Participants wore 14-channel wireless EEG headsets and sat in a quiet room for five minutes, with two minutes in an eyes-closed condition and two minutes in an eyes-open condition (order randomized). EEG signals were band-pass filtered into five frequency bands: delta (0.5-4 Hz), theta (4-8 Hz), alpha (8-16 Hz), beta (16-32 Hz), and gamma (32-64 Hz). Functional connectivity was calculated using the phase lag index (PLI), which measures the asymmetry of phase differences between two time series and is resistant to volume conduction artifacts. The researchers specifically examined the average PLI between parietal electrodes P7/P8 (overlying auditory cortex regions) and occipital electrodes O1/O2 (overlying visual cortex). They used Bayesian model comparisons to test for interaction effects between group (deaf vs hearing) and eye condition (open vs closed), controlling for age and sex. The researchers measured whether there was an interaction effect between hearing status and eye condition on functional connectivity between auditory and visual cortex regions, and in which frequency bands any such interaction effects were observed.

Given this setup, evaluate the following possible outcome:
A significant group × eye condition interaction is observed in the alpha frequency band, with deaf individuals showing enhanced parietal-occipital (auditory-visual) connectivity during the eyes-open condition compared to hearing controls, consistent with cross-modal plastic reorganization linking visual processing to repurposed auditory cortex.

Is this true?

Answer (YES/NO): NO